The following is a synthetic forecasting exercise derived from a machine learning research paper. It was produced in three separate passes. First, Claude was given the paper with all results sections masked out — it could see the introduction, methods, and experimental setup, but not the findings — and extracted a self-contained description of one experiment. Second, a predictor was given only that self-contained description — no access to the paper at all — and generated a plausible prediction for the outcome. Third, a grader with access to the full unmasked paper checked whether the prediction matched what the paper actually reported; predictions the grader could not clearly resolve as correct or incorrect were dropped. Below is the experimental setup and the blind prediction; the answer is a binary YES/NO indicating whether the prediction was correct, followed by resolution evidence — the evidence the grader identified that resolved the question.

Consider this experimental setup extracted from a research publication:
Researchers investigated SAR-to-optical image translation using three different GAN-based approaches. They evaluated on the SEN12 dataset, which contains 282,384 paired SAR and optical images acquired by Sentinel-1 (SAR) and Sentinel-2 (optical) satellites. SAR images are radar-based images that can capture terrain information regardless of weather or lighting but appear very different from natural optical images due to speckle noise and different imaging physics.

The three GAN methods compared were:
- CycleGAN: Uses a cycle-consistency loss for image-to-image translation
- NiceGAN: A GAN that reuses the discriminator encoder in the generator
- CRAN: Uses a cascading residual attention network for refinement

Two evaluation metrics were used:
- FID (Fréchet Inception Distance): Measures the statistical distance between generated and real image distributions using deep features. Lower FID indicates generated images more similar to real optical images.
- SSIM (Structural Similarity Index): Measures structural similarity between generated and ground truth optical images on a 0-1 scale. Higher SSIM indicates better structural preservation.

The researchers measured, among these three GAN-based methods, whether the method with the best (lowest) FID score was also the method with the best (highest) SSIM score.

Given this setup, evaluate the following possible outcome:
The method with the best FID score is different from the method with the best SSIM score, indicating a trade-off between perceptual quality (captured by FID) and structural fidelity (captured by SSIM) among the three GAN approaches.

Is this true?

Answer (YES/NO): YES